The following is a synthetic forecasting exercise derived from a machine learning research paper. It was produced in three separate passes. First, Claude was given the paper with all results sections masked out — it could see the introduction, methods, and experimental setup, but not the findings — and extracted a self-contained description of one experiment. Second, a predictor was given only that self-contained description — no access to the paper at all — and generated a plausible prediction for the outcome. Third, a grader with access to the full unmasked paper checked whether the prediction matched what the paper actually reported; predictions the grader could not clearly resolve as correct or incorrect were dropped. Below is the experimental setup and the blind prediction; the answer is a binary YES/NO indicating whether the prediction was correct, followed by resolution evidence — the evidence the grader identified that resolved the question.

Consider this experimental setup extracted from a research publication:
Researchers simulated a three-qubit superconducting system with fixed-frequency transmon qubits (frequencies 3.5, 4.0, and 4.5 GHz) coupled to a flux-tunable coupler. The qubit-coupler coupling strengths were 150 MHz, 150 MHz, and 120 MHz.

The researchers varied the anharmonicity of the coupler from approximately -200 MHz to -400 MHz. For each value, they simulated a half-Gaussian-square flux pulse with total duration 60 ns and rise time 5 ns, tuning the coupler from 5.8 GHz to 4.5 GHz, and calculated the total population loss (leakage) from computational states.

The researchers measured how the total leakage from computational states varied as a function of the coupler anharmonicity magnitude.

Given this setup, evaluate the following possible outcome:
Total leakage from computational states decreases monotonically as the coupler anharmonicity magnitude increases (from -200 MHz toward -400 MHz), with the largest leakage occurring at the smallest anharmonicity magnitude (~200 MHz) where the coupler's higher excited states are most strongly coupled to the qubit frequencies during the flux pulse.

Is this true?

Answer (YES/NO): NO